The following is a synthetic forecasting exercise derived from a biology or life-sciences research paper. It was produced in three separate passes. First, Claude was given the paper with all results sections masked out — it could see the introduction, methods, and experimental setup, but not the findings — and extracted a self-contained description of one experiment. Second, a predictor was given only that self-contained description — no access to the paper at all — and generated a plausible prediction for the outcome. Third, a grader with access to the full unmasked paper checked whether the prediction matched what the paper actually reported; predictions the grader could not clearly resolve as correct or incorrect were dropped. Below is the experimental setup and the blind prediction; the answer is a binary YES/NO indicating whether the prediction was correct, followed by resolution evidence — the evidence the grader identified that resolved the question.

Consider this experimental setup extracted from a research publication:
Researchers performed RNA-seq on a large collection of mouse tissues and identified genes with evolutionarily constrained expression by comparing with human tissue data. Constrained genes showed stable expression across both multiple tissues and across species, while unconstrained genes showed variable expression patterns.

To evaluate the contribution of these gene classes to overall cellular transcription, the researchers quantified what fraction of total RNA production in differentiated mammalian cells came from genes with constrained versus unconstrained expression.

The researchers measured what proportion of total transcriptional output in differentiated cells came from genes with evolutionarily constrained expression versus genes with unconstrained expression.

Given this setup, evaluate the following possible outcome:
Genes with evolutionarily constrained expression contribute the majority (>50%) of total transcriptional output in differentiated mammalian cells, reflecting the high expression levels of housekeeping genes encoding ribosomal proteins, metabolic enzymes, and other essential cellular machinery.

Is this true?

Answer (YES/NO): NO